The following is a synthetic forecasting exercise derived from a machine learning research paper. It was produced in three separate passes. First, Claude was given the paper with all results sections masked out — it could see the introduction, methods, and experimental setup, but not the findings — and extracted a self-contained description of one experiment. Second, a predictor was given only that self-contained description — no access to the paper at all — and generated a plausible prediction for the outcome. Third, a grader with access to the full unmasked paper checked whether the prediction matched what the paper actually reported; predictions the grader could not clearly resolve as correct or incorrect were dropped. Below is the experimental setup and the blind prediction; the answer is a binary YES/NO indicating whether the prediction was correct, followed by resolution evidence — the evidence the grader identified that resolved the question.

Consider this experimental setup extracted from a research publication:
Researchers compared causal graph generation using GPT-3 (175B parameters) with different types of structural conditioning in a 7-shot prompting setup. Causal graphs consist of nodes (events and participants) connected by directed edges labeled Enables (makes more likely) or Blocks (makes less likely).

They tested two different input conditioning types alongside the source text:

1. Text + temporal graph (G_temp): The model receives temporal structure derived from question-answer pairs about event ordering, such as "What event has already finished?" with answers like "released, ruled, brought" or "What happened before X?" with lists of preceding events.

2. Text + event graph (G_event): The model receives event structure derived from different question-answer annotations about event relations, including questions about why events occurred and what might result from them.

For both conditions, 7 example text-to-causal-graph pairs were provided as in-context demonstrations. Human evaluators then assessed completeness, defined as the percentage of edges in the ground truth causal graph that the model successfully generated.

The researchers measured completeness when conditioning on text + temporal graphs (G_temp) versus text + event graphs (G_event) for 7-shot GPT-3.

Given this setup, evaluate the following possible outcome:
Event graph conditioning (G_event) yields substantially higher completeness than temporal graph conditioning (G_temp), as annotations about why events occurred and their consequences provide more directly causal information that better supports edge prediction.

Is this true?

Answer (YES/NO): NO